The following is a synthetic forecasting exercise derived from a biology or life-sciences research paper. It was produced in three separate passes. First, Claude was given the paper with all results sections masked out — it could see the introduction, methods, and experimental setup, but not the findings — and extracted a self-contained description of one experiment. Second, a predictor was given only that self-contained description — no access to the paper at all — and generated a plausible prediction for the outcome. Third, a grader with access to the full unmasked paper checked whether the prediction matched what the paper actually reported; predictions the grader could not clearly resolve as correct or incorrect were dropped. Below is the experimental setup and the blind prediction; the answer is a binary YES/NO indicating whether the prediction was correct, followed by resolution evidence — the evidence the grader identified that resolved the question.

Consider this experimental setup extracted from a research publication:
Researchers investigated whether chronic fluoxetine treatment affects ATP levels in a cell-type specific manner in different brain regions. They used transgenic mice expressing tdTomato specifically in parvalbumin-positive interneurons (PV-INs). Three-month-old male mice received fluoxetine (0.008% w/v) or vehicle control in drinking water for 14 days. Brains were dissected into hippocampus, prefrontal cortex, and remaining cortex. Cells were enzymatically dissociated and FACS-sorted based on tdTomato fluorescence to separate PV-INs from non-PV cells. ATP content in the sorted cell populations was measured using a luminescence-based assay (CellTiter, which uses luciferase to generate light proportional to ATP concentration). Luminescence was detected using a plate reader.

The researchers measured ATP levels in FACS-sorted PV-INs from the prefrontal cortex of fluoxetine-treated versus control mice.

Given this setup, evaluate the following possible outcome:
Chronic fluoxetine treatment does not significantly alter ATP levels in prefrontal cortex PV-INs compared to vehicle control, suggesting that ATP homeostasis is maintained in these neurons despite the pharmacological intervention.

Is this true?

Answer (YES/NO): YES